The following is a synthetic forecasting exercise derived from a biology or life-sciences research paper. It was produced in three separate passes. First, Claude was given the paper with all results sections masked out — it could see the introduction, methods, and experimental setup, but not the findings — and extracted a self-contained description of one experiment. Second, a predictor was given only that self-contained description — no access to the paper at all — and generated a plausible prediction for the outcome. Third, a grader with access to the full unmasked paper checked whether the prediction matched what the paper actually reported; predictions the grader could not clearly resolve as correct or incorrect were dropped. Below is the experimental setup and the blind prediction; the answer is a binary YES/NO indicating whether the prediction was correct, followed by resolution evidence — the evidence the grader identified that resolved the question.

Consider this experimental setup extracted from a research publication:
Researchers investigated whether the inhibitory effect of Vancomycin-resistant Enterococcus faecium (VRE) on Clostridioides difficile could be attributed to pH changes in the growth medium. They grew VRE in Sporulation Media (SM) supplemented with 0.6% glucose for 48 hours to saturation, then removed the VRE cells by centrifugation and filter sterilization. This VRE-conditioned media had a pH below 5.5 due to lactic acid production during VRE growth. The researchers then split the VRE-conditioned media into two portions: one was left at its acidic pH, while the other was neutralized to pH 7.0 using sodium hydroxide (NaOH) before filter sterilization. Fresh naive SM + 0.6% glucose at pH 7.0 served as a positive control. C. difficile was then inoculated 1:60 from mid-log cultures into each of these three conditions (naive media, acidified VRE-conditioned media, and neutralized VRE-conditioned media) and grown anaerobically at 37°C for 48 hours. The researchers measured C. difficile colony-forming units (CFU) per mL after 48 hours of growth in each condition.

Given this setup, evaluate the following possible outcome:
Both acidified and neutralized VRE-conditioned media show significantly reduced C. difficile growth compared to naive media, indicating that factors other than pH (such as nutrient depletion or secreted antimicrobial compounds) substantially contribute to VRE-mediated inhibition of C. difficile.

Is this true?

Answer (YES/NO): NO